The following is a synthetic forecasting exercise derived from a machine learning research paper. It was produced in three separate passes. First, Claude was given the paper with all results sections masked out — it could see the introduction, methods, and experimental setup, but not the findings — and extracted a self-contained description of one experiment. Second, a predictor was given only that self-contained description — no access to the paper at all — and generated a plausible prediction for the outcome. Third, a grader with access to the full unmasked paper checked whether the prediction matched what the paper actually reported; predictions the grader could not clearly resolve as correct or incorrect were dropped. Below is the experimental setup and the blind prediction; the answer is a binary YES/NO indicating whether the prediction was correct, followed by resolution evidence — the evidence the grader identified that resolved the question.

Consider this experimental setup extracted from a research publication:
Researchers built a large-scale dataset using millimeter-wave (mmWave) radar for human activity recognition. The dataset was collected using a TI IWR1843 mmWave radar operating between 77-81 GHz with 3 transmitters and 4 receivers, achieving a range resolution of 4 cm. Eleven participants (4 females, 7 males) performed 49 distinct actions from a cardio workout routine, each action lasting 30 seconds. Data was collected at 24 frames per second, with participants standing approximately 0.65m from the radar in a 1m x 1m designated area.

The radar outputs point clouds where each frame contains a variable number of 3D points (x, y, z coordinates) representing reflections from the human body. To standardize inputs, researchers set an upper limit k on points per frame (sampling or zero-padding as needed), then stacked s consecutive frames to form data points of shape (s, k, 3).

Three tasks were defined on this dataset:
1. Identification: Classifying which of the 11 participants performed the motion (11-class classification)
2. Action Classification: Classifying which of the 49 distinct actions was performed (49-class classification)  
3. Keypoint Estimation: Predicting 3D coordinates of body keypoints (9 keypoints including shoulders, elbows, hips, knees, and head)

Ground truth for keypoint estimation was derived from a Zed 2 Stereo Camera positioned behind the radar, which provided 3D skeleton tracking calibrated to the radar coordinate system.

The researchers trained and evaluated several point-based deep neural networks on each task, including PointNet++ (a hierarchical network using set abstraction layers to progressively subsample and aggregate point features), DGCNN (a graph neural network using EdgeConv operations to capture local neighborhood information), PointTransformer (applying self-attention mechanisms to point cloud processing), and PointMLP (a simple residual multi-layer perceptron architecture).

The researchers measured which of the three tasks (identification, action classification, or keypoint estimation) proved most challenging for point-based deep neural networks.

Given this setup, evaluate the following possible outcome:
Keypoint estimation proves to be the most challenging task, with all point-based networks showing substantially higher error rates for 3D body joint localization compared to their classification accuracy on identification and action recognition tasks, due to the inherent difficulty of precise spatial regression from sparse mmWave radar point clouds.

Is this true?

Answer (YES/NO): NO